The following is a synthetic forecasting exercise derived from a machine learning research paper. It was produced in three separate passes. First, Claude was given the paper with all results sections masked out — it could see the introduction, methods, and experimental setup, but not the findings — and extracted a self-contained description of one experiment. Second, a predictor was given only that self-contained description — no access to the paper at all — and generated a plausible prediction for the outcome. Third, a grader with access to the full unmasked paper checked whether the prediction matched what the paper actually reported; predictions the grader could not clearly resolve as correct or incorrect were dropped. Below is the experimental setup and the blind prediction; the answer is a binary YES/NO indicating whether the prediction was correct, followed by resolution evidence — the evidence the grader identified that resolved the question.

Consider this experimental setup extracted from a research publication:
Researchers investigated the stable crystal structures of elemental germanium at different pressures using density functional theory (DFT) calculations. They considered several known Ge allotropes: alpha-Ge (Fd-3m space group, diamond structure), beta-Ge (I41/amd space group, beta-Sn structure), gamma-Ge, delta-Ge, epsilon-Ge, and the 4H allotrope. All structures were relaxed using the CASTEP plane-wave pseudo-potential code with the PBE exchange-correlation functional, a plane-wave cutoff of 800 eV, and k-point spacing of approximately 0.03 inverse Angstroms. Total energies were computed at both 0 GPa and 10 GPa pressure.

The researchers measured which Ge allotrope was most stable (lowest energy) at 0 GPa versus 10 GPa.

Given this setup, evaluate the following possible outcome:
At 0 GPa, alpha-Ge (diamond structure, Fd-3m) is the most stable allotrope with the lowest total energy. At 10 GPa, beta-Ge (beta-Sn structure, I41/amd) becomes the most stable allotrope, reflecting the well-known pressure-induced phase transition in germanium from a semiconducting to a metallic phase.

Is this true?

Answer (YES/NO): YES